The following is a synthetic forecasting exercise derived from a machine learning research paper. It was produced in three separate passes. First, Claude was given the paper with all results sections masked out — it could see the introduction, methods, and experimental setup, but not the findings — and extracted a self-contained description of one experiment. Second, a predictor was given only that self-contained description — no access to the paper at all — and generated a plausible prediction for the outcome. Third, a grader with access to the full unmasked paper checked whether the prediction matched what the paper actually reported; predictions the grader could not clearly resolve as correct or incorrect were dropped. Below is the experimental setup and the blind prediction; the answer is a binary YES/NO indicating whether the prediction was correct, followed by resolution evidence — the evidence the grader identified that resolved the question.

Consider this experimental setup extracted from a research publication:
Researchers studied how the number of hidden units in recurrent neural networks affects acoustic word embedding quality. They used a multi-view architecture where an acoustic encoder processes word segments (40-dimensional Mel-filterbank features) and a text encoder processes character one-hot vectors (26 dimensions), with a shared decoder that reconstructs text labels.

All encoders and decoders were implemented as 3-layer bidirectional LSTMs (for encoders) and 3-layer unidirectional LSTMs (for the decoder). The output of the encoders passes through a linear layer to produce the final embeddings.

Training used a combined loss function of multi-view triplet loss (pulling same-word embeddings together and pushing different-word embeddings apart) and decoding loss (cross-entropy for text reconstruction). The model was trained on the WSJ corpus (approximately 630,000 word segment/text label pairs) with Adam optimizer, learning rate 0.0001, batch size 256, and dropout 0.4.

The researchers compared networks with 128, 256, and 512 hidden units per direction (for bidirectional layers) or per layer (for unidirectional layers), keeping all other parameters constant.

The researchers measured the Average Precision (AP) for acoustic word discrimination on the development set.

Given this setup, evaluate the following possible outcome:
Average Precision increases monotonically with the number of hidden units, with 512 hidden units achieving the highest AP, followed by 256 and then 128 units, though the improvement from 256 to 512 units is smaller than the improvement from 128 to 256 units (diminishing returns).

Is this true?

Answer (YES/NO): YES